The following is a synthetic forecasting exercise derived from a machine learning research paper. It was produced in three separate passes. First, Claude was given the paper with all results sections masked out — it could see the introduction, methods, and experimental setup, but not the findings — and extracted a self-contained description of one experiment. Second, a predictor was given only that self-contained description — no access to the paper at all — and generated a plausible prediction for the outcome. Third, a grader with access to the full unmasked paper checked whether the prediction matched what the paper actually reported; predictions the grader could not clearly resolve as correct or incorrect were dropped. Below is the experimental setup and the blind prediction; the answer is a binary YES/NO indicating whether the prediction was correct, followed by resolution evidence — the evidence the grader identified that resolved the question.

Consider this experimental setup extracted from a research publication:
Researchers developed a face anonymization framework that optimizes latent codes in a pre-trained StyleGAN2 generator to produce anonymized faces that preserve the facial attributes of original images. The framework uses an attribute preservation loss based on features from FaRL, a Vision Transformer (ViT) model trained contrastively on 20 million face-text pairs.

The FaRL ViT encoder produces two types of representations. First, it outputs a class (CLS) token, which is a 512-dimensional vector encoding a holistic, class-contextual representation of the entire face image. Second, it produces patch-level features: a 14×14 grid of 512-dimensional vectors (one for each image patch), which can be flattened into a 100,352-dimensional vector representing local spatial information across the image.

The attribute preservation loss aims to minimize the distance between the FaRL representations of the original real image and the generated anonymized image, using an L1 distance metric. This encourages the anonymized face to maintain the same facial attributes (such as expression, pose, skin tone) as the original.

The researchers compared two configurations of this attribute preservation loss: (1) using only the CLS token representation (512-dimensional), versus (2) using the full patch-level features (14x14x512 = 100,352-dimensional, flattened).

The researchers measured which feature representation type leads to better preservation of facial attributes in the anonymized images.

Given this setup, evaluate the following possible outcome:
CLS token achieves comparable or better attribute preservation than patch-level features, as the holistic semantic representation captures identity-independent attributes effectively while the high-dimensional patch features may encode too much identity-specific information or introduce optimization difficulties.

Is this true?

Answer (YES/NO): NO